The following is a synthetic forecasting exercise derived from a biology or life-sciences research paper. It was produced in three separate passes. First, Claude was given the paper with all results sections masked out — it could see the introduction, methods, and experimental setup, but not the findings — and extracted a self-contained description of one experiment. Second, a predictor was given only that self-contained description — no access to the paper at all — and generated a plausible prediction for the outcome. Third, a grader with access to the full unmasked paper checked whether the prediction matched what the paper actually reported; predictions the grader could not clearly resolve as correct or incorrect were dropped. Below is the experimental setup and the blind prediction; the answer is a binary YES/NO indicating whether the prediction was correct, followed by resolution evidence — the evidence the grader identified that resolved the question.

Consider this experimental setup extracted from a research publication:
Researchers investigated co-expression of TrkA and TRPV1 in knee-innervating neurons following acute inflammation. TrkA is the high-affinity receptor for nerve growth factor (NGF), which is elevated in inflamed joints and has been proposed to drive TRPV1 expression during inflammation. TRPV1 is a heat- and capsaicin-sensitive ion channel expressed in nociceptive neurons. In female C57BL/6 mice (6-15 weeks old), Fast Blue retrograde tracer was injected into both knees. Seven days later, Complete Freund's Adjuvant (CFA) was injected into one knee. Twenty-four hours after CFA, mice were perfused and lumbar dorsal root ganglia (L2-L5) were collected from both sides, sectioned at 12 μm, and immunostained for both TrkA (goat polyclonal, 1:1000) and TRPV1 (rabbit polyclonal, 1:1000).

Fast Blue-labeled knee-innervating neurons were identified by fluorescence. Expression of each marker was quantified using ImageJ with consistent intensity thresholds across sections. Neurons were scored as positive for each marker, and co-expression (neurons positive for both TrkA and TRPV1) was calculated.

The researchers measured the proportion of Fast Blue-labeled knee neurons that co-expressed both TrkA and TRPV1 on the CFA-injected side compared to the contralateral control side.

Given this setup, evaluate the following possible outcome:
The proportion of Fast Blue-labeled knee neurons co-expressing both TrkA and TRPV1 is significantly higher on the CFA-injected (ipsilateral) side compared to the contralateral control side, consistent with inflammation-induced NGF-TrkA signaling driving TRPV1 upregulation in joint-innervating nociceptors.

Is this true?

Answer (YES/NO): YES